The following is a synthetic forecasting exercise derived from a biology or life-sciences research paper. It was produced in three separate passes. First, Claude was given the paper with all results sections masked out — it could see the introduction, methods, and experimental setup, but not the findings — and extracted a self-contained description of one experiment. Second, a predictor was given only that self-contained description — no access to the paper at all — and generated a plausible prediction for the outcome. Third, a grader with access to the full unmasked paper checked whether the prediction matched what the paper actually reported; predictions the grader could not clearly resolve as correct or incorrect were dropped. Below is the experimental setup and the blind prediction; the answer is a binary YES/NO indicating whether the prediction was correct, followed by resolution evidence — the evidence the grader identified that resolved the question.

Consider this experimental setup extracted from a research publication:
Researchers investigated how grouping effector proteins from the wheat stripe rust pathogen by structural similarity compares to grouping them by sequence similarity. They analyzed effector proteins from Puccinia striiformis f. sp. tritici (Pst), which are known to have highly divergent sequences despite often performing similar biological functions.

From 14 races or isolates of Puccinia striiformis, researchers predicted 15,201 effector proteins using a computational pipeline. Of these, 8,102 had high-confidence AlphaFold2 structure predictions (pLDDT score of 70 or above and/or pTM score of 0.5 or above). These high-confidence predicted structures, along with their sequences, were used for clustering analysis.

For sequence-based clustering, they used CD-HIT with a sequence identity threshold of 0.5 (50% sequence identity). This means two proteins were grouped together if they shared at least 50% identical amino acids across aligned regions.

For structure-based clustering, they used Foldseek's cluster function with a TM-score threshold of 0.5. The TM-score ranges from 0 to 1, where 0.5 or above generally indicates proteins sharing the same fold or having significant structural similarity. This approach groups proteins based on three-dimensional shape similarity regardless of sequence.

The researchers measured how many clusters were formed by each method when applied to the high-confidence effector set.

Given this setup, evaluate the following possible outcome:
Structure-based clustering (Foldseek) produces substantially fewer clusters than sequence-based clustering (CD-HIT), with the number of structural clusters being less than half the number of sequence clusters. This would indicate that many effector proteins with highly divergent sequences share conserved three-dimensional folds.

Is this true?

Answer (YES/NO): YES